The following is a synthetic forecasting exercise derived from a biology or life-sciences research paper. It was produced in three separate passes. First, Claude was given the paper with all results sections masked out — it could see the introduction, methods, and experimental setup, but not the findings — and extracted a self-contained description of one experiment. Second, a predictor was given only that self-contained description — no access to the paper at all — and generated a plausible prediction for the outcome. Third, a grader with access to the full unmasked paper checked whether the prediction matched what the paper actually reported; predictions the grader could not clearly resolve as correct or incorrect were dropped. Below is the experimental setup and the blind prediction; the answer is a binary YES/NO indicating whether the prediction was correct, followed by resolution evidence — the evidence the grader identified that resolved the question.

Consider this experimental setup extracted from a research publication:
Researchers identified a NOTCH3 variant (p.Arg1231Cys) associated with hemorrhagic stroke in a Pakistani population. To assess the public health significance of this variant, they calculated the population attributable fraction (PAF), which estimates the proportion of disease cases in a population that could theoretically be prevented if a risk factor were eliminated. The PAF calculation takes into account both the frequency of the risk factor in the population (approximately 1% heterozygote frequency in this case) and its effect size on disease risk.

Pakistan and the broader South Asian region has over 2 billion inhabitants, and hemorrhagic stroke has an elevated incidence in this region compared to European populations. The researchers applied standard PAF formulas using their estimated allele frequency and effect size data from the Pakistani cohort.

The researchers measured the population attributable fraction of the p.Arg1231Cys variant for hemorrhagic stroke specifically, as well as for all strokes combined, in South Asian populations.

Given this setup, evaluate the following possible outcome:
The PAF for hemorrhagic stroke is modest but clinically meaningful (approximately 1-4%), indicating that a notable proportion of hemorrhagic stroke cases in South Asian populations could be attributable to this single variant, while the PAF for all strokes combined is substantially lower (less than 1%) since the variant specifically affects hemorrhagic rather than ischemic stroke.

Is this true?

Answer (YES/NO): NO